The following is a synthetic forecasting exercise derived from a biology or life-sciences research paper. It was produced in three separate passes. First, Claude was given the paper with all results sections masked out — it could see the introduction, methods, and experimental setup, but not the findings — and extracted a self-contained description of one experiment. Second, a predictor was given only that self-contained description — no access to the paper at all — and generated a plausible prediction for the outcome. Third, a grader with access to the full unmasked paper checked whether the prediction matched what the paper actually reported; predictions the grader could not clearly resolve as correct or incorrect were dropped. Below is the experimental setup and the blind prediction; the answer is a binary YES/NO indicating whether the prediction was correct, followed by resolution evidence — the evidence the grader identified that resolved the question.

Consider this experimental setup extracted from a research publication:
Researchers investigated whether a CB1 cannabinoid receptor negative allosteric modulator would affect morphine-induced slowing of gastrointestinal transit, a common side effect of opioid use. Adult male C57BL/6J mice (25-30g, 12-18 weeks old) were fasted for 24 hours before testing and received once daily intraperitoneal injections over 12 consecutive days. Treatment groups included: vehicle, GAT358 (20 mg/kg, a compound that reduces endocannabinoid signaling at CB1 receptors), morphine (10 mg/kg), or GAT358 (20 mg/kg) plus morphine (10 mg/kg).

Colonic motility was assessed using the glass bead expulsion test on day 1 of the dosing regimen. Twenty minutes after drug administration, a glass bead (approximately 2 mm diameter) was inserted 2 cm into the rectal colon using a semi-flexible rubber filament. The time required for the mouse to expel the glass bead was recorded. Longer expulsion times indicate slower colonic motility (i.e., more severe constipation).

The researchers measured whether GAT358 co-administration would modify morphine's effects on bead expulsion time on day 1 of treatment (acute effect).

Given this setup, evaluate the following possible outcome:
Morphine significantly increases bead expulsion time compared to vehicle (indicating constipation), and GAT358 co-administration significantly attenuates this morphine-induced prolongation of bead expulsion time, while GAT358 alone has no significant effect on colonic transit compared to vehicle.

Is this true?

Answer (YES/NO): NO